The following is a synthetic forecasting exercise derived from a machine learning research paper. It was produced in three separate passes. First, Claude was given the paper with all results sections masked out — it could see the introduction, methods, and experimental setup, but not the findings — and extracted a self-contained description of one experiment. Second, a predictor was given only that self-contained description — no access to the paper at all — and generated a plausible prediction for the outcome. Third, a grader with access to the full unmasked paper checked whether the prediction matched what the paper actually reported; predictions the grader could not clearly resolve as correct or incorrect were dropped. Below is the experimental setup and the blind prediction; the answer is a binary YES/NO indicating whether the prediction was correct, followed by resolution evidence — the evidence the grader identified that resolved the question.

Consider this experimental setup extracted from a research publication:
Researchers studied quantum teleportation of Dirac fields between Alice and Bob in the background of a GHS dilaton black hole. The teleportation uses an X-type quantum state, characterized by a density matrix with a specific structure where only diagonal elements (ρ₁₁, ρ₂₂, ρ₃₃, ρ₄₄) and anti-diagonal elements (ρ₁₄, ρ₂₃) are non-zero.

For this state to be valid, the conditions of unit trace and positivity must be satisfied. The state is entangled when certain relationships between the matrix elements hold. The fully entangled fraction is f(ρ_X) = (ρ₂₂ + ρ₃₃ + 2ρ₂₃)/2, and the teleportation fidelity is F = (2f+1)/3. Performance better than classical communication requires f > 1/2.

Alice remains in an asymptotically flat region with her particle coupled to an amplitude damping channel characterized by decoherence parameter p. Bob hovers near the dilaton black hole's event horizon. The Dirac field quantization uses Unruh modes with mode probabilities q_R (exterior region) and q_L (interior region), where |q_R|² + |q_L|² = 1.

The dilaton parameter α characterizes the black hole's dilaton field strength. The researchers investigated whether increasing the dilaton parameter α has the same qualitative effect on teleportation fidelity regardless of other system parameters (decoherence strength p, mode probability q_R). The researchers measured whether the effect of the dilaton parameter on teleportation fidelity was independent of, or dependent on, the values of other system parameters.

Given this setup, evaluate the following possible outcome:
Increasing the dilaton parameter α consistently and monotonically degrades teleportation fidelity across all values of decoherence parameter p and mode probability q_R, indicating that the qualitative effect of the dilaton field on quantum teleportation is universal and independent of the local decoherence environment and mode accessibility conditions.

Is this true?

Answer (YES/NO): NO